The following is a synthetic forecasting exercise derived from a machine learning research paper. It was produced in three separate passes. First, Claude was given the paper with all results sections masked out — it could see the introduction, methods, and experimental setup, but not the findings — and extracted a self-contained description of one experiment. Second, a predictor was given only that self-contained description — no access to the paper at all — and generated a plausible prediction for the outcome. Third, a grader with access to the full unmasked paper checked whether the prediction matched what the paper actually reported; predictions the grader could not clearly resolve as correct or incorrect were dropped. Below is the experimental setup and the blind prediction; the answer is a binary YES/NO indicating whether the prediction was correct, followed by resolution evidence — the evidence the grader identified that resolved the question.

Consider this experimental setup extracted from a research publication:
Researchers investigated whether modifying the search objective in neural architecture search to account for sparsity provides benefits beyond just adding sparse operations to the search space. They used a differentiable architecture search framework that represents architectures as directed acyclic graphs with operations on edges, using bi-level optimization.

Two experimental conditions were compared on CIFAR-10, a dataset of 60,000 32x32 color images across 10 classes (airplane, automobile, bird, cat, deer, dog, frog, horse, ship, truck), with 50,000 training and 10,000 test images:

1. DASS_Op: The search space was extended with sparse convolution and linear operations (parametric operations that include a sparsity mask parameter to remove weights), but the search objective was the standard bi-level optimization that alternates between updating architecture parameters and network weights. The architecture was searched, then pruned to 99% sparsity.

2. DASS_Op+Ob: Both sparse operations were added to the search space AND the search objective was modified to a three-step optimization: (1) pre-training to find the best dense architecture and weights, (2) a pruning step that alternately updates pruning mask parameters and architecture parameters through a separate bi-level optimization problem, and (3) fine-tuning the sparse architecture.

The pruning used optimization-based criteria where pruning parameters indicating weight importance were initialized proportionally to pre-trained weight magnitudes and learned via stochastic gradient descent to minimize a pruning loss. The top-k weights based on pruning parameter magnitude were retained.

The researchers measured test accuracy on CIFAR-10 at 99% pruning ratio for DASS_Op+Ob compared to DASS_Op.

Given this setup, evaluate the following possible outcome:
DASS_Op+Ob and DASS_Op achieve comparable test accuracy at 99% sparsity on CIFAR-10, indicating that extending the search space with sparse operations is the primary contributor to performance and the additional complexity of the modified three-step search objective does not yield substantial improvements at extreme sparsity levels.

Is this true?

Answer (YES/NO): NO